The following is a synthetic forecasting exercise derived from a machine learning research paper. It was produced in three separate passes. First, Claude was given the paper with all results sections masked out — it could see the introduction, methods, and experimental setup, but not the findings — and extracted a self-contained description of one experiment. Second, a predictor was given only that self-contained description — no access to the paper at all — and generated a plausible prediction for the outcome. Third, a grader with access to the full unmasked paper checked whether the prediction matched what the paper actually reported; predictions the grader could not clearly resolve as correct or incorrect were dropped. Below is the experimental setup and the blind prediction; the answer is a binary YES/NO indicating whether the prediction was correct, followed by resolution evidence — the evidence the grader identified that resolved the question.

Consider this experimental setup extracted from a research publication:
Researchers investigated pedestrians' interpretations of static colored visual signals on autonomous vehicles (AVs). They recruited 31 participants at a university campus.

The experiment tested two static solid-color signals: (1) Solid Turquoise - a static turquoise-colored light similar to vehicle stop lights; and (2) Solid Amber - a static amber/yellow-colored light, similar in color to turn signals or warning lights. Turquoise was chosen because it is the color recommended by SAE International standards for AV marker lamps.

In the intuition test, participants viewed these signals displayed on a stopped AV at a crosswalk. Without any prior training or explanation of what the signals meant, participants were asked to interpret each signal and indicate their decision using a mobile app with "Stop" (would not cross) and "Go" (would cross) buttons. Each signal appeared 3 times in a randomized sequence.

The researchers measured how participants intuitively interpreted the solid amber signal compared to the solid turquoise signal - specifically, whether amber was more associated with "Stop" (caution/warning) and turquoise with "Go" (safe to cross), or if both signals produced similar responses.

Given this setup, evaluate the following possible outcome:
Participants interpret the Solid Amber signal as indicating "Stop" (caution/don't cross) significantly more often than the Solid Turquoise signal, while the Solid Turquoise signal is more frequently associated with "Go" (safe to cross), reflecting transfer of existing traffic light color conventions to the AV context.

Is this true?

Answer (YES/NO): NO